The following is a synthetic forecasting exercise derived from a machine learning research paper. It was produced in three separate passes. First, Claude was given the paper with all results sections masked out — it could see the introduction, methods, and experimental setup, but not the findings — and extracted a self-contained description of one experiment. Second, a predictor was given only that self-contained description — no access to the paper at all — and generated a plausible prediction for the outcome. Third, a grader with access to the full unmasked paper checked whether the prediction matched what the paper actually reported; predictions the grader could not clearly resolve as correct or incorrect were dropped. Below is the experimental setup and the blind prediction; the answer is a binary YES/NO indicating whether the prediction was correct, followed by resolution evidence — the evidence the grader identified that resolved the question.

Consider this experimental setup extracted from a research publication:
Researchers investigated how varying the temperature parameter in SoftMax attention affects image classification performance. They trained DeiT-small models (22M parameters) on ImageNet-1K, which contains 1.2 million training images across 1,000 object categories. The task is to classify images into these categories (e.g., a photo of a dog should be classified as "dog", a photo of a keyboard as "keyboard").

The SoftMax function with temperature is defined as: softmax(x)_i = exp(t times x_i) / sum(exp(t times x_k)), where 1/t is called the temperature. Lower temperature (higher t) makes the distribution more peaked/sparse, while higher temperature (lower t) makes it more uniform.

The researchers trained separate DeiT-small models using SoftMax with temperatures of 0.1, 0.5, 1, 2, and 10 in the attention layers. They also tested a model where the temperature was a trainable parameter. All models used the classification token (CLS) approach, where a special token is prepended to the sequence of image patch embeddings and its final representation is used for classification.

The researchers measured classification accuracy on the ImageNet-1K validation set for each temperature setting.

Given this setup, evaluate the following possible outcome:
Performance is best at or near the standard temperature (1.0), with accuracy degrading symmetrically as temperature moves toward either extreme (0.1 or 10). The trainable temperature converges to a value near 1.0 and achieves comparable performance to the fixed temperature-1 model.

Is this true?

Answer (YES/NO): NO